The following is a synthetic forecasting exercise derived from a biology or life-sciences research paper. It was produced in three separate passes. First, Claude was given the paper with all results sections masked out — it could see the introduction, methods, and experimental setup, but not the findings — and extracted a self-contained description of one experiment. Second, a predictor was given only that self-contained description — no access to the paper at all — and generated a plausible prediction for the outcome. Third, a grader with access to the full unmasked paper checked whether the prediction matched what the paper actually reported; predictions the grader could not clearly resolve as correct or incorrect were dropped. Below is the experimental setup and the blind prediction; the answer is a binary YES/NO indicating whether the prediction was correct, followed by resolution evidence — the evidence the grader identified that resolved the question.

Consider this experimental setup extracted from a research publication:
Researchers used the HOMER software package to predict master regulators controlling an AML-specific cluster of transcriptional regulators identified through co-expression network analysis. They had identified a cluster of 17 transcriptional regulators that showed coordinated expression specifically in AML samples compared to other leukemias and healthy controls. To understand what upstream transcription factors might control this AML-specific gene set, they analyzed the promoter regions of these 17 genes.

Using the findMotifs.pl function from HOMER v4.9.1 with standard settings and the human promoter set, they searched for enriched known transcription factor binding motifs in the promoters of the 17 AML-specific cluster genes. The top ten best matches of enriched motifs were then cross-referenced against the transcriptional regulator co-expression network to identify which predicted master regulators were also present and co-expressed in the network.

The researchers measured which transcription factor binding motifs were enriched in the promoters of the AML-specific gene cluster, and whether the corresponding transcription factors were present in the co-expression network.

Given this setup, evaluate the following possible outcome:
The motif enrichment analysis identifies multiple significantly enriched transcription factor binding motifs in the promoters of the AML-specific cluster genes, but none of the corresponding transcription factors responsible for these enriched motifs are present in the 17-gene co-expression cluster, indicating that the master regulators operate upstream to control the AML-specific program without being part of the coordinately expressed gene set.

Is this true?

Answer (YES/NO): NO